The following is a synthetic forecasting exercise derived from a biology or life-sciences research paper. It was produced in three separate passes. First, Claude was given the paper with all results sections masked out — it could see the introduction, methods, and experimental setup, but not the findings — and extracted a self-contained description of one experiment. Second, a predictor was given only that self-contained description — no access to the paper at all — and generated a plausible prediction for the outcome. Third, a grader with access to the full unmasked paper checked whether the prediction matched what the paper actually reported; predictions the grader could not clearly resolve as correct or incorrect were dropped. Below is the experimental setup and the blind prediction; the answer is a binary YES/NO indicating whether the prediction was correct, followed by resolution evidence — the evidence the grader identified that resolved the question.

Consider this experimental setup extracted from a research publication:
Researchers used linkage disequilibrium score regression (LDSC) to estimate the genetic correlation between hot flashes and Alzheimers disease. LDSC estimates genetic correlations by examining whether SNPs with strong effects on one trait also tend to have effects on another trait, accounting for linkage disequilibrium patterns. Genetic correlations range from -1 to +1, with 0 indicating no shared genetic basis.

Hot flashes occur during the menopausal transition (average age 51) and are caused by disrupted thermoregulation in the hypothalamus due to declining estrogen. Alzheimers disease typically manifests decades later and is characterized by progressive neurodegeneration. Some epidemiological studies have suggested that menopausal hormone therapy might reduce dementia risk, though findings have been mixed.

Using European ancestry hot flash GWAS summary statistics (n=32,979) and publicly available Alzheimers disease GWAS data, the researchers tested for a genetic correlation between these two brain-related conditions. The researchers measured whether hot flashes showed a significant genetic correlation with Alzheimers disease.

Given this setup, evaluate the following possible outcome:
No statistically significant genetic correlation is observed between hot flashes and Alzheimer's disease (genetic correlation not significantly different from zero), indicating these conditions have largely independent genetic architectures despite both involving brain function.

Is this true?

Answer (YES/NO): YES